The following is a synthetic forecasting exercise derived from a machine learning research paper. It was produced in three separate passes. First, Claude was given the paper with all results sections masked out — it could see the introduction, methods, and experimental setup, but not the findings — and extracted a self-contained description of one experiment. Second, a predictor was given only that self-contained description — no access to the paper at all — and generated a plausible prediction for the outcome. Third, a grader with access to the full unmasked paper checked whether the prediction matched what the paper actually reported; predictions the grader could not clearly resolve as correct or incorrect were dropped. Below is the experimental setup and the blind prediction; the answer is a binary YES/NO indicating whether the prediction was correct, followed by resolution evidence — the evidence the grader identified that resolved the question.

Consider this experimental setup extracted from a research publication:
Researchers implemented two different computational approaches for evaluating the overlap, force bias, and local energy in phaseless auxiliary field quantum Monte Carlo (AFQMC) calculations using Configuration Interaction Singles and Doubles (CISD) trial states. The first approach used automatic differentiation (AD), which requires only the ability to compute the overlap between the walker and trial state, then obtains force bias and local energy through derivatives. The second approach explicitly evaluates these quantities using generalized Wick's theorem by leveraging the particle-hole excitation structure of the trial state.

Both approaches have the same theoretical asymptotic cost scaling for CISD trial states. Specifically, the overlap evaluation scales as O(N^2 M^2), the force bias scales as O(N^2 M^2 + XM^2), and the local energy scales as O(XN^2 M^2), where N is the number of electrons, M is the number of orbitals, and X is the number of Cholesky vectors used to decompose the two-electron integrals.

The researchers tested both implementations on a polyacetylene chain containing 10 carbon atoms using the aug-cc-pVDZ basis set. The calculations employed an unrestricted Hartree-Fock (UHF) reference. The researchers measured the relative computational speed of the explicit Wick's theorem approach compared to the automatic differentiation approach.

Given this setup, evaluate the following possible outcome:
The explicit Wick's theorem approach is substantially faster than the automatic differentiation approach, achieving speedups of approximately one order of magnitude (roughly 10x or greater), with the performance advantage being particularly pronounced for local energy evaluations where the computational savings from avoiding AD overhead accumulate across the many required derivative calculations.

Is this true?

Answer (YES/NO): NO